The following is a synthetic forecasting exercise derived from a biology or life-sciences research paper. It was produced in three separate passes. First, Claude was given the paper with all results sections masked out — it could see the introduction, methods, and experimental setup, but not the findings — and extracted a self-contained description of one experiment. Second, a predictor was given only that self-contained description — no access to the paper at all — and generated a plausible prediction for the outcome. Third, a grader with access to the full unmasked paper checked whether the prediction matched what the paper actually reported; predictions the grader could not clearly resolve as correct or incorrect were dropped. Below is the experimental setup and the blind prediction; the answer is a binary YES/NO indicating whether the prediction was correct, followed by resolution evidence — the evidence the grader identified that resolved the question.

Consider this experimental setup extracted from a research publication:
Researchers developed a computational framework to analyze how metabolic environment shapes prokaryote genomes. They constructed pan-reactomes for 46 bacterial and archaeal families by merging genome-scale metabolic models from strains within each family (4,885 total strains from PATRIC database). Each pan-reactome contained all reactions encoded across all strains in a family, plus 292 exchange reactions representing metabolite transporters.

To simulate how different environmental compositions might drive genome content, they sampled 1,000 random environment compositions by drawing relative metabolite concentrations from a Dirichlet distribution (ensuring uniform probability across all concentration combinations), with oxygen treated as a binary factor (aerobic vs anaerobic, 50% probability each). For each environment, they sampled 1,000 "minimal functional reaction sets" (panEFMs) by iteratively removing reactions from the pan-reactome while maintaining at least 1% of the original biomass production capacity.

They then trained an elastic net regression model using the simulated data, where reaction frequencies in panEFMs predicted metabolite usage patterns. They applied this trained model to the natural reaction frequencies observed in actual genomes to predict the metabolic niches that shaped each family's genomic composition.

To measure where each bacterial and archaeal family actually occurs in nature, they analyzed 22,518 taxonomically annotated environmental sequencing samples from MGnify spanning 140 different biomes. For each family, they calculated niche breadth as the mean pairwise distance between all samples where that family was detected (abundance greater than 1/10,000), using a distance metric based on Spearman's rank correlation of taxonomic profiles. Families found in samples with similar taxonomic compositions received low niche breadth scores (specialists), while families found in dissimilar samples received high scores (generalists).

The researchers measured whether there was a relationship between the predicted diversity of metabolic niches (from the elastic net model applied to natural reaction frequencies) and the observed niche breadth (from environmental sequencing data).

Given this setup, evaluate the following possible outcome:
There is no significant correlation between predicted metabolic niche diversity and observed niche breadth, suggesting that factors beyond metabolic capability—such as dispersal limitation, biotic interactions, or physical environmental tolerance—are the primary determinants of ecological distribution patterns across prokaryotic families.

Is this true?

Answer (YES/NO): NO